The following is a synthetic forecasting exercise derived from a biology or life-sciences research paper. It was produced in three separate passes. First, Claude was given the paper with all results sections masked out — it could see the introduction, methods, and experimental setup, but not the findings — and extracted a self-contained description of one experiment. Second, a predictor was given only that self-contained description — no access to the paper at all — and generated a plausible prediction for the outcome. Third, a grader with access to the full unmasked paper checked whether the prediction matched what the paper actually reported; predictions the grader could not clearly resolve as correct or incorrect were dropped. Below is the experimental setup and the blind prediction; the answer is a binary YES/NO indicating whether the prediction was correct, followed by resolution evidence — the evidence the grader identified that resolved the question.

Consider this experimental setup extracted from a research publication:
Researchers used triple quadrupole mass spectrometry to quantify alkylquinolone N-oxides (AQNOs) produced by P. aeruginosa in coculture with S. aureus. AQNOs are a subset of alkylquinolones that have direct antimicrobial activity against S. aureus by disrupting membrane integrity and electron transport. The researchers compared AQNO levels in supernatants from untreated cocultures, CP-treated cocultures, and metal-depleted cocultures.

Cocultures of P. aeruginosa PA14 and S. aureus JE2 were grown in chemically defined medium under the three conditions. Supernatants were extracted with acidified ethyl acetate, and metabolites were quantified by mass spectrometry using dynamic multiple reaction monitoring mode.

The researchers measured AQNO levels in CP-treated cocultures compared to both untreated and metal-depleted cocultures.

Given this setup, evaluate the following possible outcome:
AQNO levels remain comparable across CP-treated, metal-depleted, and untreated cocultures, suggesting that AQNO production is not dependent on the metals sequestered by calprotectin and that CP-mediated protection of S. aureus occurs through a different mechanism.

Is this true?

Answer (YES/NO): NO